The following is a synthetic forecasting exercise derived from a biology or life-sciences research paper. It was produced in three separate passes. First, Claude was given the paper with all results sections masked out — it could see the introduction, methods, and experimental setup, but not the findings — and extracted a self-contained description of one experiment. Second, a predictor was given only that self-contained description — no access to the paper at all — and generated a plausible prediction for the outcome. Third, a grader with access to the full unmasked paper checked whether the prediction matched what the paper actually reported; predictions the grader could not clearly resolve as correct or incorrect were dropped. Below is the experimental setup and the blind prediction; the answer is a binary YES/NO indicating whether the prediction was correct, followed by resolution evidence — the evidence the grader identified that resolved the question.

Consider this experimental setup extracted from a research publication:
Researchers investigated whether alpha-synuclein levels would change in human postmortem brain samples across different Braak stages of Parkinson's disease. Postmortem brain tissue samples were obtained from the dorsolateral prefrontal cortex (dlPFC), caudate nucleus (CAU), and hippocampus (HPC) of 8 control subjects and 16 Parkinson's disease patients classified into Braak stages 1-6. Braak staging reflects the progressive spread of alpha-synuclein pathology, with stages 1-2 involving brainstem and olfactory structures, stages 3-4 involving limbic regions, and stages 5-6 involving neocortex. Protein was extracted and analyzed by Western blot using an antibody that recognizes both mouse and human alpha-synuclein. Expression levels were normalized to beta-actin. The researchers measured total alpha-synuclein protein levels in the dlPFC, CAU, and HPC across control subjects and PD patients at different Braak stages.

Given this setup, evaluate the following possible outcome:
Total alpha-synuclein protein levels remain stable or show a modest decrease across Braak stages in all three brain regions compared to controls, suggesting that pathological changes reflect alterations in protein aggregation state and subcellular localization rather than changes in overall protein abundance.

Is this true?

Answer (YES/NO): NO